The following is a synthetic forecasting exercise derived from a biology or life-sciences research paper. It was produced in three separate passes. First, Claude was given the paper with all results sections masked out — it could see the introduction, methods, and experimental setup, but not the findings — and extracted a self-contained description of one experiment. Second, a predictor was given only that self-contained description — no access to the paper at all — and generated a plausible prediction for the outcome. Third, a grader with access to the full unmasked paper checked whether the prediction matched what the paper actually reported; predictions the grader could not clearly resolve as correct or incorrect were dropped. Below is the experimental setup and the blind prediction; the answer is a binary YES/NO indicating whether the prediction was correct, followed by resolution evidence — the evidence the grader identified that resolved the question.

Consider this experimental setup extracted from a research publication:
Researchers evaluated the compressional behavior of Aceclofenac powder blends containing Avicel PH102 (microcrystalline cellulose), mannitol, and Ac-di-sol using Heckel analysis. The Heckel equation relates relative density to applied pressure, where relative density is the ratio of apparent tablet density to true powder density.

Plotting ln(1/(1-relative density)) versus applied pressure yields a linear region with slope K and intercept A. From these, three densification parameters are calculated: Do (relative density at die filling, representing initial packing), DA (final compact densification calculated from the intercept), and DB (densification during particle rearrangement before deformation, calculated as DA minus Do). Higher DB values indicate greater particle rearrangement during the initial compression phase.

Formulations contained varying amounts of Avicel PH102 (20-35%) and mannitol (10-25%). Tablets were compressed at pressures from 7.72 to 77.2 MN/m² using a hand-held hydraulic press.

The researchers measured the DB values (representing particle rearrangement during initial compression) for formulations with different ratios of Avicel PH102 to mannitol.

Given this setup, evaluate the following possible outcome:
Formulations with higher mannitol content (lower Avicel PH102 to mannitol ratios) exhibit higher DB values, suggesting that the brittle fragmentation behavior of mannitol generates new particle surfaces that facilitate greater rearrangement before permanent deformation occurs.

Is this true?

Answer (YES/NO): YES